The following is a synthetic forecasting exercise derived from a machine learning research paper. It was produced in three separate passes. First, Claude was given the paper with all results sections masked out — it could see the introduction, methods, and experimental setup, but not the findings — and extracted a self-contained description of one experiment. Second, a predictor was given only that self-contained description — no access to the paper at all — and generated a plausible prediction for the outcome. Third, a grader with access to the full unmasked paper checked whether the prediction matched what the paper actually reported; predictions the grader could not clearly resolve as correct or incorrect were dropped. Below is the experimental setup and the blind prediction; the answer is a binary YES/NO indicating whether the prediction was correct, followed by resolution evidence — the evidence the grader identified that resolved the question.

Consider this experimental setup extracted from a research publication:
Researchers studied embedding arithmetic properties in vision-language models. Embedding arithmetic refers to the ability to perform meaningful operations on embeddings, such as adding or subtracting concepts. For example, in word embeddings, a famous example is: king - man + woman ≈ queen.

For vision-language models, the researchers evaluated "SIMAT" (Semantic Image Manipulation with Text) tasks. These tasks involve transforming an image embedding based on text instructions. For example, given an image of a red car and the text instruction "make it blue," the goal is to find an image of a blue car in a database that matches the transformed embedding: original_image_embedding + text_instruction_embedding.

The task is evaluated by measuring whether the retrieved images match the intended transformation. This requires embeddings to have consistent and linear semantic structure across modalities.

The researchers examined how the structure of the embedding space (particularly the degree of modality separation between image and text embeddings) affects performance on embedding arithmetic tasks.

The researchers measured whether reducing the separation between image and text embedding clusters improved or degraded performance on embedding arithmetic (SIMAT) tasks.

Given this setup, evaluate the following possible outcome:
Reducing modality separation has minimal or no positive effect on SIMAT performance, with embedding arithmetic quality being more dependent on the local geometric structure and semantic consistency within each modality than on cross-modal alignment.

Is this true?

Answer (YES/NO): NO